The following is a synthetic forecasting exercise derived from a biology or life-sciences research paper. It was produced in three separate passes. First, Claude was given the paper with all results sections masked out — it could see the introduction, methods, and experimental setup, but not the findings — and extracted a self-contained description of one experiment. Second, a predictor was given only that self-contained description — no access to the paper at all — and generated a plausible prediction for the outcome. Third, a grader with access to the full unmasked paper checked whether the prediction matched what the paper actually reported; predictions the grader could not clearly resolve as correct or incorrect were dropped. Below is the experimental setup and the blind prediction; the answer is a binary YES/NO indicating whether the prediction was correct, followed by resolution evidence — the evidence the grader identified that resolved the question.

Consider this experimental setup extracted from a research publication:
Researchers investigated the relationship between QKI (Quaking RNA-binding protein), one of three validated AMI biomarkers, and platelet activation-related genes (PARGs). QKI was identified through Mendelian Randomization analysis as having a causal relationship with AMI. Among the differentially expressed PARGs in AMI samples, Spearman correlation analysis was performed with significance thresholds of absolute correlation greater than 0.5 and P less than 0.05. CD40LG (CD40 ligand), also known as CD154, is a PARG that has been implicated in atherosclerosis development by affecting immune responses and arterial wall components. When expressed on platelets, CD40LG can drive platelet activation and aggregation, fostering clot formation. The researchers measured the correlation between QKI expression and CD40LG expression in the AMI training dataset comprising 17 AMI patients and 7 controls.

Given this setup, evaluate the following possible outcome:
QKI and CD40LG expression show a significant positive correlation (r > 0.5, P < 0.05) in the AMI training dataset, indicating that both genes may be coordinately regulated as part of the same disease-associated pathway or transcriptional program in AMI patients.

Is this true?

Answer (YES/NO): NO